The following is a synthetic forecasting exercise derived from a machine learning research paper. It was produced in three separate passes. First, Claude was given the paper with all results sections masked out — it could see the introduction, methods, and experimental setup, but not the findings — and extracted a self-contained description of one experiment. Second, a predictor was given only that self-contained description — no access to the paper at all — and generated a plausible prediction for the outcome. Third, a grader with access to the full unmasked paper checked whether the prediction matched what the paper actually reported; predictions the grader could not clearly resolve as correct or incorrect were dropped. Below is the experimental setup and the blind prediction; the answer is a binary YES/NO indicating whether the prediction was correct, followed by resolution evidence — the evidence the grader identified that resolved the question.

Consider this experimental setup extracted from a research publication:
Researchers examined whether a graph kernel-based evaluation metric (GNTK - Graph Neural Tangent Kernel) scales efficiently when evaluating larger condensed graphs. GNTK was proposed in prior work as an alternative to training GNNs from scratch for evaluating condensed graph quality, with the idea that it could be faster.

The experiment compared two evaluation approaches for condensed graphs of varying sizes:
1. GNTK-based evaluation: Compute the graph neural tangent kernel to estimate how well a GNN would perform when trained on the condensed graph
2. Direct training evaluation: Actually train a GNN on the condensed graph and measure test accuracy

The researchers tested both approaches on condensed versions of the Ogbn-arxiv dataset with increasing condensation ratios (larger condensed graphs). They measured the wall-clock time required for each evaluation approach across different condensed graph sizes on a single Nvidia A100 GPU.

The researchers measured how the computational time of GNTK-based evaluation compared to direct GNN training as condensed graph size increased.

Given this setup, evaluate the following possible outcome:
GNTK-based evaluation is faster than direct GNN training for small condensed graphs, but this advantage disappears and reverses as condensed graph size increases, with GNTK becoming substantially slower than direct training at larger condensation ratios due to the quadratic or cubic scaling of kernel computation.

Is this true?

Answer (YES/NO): YES